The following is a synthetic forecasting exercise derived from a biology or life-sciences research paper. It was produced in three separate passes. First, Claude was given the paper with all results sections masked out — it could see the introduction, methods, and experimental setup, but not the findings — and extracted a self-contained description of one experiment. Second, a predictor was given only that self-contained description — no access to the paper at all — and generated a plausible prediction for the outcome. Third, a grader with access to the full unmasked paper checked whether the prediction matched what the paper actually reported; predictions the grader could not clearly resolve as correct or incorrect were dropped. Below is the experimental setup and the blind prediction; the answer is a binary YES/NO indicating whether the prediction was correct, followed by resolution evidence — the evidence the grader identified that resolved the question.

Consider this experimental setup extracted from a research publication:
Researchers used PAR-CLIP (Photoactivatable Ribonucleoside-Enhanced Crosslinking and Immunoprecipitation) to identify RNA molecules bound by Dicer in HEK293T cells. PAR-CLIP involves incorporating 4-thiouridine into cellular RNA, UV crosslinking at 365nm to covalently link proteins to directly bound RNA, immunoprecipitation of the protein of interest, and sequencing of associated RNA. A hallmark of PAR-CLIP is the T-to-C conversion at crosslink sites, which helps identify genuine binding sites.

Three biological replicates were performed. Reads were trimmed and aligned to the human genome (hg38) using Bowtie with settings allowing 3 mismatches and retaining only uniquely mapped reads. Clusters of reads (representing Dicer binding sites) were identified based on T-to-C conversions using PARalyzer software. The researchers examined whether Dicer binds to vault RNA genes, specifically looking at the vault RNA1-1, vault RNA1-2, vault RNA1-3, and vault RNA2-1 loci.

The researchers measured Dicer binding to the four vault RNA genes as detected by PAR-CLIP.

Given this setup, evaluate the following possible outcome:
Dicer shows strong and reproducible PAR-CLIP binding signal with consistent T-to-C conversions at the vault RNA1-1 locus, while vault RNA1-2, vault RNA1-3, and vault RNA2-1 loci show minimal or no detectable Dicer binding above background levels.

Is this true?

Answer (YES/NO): NO